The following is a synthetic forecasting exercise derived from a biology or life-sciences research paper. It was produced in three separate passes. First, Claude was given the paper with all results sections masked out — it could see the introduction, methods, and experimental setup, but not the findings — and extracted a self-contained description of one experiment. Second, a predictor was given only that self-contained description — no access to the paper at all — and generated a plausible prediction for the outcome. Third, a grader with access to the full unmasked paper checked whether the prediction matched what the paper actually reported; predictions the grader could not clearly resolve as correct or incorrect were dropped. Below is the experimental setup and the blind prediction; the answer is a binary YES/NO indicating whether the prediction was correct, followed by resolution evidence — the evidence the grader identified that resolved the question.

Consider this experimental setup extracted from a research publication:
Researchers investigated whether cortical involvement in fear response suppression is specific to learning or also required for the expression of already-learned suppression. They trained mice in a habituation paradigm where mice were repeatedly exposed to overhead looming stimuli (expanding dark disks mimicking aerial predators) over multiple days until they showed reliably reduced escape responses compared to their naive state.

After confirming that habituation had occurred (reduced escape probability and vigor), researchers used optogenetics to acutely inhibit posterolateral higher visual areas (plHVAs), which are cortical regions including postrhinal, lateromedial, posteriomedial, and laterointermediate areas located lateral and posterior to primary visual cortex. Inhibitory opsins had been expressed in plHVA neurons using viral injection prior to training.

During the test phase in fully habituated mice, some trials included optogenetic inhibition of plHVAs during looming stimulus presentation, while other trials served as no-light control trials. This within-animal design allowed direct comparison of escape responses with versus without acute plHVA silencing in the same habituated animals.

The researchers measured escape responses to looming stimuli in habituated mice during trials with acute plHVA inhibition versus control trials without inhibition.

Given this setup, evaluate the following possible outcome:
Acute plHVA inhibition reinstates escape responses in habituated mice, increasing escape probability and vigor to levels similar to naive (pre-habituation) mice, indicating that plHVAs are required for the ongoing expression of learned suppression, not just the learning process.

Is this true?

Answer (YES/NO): NO